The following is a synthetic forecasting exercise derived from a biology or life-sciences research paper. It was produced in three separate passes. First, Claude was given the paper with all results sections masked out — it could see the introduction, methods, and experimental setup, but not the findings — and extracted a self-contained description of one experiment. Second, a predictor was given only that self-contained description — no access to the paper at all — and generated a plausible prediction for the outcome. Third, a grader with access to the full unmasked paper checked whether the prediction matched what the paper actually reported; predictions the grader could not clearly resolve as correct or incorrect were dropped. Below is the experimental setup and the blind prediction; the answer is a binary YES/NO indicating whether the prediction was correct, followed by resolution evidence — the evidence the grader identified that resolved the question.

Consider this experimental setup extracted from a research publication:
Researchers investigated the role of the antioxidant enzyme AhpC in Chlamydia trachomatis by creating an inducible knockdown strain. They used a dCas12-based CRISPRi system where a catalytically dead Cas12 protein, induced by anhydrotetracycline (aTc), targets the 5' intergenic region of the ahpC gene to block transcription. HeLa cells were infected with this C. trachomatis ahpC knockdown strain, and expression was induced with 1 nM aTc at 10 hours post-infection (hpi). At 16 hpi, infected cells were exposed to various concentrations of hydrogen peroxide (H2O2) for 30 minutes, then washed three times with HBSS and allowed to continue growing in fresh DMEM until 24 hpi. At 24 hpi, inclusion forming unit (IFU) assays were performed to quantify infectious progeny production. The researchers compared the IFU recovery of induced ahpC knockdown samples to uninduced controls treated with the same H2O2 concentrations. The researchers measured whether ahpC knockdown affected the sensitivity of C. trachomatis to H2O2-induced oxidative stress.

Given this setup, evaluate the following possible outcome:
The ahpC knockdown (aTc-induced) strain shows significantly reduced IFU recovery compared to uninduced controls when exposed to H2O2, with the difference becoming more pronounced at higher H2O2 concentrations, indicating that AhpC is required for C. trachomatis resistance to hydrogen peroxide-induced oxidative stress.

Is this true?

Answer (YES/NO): NO